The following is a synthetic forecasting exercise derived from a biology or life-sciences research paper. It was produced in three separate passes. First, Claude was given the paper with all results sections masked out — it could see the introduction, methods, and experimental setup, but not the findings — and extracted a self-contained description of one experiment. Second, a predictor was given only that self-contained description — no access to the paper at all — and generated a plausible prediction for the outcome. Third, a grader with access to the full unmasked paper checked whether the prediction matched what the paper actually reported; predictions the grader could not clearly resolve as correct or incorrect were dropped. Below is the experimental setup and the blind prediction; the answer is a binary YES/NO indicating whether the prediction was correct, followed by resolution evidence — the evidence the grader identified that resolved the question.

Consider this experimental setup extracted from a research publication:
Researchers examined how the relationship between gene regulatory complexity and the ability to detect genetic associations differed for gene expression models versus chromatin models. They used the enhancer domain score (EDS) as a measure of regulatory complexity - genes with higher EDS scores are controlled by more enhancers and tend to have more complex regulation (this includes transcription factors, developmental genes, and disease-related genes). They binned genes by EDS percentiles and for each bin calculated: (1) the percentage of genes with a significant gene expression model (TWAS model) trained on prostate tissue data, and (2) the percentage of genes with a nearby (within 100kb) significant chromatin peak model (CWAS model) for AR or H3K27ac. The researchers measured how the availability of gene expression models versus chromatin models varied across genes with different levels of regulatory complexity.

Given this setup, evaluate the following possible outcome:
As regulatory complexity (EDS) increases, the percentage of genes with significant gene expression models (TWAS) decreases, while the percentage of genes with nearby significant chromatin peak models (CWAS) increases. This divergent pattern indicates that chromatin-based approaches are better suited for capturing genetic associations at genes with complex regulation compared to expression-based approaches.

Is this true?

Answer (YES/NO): YES